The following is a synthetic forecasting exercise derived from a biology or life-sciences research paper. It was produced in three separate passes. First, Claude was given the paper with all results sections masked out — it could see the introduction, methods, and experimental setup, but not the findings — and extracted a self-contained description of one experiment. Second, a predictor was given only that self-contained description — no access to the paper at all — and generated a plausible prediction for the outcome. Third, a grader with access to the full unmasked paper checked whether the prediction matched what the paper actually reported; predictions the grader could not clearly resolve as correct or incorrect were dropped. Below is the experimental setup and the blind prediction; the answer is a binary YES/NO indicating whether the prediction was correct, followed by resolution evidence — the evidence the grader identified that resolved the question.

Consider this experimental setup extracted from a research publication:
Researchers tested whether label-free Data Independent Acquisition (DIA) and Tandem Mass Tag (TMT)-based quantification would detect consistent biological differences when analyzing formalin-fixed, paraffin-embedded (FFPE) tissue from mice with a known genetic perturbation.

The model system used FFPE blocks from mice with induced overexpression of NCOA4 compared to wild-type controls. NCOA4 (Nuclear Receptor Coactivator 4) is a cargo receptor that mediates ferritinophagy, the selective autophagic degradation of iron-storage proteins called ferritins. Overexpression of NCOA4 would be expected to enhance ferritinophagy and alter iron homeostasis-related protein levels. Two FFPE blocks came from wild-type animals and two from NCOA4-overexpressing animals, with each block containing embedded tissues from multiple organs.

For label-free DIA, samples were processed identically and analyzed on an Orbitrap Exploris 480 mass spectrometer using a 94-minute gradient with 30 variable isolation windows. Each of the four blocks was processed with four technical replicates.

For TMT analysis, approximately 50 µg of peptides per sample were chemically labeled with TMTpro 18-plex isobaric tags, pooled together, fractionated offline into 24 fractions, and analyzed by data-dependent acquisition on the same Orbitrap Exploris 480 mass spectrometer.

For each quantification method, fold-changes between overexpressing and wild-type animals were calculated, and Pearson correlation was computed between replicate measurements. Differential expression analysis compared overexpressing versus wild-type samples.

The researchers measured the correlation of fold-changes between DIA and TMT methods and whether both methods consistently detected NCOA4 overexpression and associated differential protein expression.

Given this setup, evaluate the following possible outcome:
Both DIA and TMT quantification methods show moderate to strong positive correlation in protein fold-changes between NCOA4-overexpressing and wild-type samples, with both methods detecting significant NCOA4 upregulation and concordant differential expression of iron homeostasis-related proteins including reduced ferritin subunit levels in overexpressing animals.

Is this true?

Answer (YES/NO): NO